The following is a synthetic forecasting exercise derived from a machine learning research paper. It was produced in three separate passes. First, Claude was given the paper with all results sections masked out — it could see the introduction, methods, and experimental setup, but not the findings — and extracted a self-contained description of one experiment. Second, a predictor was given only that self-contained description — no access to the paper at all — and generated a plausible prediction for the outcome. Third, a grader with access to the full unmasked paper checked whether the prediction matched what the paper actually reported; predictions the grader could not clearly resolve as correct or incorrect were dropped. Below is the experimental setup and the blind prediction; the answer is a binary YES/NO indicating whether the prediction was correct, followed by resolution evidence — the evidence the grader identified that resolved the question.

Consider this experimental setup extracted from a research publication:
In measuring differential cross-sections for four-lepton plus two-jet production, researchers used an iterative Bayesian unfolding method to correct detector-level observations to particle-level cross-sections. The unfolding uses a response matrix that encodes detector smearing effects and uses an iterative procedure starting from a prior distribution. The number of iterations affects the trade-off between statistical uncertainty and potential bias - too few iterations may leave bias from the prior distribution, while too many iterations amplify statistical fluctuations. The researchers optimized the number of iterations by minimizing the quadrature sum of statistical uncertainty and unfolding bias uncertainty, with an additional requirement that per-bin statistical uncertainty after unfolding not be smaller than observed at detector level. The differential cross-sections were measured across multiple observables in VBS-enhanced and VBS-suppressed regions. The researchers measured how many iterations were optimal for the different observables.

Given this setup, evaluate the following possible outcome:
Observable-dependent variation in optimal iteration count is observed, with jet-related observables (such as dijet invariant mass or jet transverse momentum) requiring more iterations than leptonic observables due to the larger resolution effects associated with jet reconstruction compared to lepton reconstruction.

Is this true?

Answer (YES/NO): NO